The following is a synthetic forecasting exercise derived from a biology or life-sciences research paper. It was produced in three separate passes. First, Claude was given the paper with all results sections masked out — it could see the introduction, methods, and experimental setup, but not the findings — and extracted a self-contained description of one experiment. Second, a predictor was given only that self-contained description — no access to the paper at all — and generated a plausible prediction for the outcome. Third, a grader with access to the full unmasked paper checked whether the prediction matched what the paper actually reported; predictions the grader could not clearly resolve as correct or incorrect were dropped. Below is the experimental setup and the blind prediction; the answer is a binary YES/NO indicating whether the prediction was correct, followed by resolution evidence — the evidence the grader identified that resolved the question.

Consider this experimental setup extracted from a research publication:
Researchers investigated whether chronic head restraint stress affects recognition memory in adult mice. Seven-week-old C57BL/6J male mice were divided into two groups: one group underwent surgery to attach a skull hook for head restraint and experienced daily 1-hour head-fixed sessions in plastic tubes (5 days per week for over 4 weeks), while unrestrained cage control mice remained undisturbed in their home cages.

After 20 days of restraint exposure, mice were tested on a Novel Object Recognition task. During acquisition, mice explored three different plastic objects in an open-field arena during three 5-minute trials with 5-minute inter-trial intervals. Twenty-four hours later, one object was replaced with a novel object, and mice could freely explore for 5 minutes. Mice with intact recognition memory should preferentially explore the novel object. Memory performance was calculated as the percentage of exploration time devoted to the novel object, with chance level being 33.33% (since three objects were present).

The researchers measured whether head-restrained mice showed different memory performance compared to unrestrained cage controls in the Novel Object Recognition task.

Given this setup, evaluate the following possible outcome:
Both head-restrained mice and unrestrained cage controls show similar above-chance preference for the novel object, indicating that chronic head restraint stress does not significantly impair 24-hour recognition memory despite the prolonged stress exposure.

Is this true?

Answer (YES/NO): YES